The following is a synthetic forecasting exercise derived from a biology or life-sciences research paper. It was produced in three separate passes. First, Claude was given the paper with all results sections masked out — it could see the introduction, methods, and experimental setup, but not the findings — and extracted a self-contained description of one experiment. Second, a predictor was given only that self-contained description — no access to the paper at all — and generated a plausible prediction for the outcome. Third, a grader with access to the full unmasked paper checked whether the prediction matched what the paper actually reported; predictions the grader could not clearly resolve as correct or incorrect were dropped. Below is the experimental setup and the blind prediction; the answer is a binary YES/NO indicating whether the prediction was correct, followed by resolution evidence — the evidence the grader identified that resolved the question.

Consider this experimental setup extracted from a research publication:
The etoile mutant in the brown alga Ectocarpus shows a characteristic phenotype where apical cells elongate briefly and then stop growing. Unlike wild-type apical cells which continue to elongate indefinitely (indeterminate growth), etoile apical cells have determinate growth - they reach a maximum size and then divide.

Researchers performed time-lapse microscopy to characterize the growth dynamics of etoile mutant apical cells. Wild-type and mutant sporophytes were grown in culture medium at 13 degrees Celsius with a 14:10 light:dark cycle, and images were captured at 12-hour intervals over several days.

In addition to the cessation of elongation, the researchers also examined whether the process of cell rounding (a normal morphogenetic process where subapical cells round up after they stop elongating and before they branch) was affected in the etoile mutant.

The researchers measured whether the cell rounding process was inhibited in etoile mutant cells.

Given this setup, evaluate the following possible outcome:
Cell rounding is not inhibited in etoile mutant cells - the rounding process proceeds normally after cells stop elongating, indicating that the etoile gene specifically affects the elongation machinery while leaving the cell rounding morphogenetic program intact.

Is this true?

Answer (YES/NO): YES